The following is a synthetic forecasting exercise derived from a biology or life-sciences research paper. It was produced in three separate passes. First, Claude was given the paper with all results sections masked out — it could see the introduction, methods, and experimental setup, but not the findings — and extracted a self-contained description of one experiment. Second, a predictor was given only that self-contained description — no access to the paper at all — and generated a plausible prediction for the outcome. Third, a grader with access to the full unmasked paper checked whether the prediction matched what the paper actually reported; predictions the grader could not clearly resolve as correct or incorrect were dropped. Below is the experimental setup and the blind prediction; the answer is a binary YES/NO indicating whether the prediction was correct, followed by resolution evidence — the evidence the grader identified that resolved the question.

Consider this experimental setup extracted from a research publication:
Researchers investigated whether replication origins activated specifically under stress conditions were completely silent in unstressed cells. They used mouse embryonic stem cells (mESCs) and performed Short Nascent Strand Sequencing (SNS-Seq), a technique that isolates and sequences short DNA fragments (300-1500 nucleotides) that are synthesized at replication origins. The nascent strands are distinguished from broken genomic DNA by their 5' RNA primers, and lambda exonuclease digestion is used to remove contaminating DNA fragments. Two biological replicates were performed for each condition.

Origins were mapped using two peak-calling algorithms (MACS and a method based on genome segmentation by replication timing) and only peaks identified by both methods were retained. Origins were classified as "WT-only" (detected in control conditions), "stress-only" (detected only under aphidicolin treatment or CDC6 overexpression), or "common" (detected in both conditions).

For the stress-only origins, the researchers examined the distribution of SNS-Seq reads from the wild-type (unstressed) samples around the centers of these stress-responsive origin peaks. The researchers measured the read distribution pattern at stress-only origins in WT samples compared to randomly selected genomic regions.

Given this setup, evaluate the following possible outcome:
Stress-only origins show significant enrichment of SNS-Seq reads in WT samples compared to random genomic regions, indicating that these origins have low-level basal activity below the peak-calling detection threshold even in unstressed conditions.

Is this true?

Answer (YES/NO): YES